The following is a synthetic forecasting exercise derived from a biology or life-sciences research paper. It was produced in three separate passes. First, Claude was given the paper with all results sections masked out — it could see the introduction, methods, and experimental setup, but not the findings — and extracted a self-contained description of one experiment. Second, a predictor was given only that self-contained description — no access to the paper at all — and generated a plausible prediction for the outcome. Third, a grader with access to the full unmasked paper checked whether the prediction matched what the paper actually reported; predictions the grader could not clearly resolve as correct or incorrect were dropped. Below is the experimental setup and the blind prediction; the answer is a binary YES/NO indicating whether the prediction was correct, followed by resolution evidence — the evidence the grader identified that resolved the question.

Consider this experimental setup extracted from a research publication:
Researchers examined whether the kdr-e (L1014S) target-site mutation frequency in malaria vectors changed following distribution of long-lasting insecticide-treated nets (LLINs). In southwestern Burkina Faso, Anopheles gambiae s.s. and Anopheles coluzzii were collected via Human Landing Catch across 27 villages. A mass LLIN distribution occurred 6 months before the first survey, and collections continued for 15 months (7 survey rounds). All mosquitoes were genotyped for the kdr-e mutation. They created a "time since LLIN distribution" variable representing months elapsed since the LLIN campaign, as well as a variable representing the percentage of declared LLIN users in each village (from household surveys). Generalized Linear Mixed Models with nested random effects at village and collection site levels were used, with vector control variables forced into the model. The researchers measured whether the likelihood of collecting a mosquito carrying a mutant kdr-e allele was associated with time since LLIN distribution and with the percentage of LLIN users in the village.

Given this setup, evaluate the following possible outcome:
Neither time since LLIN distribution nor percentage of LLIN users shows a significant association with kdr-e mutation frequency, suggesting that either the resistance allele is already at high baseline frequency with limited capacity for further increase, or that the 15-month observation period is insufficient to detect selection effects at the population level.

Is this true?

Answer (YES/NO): NO